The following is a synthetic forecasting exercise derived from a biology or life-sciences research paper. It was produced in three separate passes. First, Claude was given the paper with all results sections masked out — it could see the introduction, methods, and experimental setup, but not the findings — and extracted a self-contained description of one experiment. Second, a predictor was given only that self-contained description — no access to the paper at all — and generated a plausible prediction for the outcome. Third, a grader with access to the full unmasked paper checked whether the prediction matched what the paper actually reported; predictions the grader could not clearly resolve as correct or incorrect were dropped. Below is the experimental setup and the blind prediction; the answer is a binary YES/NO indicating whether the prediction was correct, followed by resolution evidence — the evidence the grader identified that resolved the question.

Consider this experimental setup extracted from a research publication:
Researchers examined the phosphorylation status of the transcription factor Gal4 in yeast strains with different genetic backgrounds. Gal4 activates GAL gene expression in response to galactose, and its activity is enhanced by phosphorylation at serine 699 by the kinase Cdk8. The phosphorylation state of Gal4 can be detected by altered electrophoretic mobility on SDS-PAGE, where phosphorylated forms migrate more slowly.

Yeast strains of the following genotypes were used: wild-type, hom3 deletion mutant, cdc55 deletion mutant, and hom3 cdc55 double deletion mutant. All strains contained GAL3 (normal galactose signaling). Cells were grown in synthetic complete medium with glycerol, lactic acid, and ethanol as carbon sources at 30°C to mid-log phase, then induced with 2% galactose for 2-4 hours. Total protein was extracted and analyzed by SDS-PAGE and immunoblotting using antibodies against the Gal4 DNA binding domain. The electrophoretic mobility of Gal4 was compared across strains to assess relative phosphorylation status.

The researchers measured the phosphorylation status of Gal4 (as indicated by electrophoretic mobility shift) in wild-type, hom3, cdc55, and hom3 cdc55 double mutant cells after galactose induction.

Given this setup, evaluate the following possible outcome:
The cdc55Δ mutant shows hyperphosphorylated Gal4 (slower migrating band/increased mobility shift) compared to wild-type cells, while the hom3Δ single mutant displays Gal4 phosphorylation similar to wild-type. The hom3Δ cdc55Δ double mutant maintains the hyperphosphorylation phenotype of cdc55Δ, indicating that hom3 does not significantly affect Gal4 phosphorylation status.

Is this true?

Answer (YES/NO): NO